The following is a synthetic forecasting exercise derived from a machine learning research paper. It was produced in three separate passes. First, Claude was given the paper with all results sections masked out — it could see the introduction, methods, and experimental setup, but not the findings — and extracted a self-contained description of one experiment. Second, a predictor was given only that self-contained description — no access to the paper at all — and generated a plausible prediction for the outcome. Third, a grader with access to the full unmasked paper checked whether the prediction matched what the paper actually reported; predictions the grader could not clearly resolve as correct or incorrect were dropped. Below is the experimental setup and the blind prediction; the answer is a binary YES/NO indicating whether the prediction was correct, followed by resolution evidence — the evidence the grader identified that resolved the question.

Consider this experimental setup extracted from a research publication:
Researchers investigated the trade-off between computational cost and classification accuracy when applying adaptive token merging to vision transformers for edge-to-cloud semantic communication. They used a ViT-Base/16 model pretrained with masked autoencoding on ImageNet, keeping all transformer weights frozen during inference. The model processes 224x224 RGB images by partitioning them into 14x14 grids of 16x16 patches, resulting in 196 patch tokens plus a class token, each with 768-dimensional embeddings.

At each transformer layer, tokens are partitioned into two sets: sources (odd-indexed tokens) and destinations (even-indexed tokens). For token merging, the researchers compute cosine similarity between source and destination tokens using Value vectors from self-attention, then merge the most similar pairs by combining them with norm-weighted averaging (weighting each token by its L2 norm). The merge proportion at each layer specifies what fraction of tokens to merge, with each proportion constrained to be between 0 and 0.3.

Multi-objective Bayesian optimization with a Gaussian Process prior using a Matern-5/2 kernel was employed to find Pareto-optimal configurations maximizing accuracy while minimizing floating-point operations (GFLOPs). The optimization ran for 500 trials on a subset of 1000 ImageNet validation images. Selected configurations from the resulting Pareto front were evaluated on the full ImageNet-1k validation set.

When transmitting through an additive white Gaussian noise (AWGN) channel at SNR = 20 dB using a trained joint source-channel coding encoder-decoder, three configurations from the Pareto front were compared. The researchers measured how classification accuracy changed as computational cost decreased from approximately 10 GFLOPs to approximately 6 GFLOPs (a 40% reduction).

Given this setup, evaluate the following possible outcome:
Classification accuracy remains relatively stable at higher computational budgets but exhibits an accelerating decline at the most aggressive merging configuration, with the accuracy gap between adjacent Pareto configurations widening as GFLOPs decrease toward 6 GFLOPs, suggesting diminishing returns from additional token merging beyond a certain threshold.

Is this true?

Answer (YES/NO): YES